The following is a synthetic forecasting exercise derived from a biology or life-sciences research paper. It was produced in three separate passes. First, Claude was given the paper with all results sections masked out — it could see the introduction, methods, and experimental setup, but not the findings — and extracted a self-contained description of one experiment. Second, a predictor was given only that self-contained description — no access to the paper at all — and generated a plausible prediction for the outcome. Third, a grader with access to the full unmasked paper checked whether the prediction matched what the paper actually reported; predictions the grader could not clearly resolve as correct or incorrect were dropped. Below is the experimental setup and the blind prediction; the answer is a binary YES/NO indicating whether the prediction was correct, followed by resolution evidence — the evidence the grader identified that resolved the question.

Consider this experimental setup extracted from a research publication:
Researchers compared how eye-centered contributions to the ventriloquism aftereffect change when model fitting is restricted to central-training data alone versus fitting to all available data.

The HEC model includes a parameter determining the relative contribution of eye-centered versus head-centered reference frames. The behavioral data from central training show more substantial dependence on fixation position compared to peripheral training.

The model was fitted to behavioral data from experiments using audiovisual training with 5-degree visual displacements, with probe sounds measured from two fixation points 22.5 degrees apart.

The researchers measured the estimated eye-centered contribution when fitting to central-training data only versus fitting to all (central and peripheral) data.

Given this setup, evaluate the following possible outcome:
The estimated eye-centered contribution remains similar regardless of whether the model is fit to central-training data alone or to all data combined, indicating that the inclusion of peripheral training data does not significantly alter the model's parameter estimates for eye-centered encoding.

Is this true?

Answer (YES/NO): NO